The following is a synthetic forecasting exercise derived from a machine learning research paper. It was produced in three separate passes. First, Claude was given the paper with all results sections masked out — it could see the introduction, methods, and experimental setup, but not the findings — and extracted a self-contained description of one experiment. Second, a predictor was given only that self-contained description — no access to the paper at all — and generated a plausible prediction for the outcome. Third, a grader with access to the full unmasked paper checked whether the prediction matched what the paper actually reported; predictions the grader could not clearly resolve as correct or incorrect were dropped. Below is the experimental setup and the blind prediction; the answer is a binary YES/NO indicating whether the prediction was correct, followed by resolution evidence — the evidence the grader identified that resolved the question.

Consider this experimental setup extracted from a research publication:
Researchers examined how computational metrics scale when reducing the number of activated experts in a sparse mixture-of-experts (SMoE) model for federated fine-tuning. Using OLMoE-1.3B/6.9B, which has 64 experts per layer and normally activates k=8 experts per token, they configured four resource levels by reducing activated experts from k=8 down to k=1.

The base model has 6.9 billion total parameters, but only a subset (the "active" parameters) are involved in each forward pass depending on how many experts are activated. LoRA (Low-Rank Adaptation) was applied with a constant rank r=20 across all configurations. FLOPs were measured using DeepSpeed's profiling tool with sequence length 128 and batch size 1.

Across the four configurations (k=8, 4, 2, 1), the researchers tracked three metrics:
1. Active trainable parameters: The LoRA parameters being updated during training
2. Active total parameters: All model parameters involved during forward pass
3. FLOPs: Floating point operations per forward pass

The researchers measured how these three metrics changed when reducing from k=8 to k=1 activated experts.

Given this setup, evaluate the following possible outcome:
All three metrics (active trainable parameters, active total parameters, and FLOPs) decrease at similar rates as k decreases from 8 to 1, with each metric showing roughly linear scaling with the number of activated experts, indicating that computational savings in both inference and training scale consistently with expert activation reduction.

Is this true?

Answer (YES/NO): NO